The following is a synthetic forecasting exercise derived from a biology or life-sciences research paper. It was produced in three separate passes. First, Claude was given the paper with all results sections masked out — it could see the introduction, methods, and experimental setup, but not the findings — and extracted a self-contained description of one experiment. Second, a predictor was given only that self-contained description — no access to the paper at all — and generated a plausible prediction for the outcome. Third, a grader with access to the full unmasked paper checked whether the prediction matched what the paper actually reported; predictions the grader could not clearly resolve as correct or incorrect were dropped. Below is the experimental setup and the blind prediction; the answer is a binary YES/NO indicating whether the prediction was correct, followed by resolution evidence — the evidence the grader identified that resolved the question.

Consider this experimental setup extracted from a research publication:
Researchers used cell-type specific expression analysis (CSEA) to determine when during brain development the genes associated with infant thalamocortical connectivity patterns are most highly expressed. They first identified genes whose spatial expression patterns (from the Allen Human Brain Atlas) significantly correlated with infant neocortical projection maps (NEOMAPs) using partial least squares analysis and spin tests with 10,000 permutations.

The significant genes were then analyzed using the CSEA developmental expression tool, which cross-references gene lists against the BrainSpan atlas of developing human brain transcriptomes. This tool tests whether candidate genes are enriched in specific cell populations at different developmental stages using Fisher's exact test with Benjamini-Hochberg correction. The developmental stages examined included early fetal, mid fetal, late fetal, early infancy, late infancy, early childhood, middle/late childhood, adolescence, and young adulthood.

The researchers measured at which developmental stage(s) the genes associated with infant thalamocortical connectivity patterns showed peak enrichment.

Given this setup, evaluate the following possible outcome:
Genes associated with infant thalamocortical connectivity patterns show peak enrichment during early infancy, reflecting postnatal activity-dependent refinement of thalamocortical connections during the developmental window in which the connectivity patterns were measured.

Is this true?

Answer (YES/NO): NO